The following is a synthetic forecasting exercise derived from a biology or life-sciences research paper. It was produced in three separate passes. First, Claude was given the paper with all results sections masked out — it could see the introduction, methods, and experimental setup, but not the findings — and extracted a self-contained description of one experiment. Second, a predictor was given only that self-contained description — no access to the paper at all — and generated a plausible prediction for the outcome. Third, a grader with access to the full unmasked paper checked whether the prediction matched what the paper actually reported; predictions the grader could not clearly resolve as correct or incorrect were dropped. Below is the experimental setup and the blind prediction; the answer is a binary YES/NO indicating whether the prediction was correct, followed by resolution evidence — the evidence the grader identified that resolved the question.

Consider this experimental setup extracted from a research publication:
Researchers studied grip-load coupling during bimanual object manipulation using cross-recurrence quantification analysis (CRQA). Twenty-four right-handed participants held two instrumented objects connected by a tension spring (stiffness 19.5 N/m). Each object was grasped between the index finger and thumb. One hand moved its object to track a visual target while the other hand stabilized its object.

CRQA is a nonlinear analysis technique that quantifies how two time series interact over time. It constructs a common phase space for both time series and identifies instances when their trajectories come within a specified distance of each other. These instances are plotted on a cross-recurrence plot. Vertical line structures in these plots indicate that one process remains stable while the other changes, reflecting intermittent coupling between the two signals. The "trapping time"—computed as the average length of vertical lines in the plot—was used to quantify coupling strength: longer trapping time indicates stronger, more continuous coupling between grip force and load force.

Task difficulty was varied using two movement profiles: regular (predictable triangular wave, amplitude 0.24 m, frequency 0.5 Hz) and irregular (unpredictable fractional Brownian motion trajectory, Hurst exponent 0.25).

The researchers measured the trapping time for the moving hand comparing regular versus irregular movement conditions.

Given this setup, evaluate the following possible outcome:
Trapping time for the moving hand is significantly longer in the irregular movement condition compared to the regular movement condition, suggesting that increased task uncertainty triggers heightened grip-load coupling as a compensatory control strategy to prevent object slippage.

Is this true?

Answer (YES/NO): NO